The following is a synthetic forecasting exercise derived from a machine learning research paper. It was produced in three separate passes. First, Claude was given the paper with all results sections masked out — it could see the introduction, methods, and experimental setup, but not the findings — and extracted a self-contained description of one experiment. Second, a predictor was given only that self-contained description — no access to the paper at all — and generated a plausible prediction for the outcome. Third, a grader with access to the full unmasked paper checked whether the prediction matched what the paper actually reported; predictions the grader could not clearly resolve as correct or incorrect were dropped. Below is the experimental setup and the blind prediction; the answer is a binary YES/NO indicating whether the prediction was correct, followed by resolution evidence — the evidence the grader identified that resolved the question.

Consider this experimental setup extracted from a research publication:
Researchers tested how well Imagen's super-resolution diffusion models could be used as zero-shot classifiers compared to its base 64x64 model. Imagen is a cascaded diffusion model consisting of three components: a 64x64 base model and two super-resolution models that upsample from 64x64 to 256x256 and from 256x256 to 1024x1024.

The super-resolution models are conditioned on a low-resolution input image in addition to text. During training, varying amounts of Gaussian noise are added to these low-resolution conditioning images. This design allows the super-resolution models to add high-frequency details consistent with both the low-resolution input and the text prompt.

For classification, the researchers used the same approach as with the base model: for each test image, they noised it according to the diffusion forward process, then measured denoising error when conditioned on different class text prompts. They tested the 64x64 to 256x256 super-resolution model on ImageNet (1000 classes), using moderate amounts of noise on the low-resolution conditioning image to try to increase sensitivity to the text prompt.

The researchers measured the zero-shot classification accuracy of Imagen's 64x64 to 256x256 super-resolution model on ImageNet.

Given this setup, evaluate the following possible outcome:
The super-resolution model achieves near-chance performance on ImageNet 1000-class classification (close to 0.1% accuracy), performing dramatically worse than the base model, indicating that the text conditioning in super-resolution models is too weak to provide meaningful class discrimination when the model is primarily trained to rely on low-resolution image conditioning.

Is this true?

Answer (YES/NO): NO